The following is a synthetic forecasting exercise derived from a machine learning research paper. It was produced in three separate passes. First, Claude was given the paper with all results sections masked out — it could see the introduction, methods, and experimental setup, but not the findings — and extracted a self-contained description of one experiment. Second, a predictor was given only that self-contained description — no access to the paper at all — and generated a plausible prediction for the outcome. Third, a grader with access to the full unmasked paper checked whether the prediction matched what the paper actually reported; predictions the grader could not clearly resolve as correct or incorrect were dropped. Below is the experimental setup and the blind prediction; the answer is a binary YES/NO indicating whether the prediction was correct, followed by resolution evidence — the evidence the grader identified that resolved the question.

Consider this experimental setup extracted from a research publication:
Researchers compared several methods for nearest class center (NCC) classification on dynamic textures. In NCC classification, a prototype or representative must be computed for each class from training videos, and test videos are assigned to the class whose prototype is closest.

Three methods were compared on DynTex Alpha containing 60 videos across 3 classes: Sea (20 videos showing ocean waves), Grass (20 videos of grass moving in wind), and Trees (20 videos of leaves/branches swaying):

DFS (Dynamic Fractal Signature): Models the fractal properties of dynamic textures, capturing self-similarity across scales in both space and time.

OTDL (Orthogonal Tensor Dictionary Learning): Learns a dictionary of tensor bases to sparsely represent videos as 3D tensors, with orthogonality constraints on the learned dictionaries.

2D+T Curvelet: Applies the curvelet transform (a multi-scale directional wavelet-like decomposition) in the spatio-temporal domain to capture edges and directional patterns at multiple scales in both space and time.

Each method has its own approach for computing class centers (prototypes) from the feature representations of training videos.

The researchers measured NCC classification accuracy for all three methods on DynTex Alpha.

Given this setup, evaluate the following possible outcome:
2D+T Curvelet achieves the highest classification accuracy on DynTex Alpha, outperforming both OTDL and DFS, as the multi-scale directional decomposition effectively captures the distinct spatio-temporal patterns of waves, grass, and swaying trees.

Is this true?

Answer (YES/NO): NO